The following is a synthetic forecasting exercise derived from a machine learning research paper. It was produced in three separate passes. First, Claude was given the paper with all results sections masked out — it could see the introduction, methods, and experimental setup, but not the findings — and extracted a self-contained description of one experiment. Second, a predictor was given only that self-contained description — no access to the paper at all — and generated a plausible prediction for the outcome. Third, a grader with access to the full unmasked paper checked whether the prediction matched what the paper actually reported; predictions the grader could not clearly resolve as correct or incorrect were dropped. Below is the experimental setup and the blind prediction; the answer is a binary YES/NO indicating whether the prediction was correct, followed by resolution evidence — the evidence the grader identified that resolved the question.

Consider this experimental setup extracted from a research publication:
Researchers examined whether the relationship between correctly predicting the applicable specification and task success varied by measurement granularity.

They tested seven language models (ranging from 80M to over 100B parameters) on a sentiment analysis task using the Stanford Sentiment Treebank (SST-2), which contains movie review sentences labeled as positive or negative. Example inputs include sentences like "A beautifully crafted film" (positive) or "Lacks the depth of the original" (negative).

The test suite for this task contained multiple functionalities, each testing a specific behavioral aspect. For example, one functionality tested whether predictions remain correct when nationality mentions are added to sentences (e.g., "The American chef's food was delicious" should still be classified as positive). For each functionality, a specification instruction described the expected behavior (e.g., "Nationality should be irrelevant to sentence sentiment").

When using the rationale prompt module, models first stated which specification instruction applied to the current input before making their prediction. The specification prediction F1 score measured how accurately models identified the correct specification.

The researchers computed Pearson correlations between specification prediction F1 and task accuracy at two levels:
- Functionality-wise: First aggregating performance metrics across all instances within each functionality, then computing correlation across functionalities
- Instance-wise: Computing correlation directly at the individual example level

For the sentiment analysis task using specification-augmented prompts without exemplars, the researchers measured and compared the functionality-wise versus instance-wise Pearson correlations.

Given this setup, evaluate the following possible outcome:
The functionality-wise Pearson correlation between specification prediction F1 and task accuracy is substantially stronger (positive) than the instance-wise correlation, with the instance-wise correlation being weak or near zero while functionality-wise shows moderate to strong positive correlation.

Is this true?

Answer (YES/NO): NO